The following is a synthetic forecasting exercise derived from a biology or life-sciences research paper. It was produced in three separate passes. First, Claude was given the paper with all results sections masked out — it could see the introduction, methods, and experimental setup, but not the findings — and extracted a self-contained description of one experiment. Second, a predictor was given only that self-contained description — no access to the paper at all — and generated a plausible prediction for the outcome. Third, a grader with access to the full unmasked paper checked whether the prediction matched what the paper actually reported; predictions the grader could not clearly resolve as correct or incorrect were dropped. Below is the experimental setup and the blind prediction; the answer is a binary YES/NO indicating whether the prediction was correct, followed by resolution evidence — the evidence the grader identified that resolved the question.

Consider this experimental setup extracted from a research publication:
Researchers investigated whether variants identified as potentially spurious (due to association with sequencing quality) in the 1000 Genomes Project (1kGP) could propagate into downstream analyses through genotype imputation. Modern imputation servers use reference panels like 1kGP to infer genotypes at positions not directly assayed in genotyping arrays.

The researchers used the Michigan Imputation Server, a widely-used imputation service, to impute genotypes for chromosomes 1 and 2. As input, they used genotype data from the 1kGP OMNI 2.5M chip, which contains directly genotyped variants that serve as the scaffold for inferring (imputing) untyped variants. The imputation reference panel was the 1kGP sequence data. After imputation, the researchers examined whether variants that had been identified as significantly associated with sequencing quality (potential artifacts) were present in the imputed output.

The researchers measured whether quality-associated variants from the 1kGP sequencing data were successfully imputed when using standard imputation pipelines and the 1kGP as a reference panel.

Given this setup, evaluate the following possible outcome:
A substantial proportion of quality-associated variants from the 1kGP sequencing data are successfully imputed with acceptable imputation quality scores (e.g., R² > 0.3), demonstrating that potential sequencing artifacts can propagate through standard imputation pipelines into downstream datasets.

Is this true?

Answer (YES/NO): YES